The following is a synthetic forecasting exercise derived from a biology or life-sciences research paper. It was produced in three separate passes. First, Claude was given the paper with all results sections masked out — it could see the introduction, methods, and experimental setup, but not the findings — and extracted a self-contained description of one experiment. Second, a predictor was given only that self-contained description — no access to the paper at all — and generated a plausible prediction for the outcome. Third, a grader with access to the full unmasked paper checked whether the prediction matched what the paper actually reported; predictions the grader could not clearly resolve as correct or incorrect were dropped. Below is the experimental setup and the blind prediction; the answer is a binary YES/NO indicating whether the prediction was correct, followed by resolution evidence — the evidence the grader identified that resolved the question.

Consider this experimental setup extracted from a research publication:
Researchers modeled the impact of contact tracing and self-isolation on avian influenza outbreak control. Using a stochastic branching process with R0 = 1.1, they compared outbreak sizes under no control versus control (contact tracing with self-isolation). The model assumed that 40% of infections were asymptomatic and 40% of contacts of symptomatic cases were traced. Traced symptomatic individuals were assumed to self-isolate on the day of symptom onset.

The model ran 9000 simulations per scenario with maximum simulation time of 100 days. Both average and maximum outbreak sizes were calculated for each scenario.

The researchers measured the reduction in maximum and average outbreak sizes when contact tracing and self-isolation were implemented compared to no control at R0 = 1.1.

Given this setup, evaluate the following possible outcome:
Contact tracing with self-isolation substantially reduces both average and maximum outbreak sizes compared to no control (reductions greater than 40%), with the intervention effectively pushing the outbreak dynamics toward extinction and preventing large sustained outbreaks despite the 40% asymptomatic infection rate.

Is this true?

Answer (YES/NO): YES